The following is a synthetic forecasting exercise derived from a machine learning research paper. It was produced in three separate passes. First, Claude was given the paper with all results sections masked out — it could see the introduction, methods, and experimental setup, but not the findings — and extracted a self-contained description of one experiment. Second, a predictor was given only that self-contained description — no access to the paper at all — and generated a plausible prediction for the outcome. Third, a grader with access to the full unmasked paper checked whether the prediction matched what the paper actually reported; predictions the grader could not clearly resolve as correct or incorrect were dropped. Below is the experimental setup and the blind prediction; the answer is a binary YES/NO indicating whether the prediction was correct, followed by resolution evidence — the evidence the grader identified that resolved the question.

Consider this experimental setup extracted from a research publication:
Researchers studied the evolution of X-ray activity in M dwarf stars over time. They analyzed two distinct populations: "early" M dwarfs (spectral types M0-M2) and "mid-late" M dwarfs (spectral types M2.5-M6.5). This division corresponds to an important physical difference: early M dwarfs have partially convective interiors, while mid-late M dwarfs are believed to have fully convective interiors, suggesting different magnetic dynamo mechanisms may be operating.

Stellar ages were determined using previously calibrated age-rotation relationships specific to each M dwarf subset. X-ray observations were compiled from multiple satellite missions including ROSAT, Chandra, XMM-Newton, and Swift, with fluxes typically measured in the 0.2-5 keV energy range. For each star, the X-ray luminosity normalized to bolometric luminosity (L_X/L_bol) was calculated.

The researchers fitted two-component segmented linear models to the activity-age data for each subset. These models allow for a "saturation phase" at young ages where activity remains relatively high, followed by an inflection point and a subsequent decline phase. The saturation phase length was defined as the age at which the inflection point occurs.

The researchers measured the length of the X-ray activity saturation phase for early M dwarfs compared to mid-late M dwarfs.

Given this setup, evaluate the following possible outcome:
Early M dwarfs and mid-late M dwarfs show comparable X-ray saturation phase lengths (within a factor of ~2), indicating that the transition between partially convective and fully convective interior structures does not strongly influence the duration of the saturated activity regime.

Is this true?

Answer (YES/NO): NO